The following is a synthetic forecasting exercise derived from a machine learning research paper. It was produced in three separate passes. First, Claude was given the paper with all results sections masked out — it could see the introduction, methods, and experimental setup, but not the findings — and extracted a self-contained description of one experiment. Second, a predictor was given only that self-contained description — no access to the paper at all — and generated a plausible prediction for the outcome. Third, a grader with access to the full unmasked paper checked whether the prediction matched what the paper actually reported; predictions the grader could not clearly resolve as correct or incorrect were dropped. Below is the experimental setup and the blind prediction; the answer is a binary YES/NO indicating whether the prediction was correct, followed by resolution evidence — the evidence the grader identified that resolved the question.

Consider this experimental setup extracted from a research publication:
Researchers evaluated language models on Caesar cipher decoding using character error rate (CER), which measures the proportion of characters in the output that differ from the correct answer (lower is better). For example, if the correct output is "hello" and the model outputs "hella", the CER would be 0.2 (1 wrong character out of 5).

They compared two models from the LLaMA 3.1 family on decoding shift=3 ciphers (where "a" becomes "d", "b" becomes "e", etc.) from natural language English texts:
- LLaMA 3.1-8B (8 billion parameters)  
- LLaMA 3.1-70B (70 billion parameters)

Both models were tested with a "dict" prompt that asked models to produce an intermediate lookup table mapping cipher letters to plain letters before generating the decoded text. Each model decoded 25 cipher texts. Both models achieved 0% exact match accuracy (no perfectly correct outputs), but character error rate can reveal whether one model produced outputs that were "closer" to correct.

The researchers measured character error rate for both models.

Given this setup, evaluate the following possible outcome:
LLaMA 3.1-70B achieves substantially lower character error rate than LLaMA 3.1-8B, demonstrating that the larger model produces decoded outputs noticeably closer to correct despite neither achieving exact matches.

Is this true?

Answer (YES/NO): YES